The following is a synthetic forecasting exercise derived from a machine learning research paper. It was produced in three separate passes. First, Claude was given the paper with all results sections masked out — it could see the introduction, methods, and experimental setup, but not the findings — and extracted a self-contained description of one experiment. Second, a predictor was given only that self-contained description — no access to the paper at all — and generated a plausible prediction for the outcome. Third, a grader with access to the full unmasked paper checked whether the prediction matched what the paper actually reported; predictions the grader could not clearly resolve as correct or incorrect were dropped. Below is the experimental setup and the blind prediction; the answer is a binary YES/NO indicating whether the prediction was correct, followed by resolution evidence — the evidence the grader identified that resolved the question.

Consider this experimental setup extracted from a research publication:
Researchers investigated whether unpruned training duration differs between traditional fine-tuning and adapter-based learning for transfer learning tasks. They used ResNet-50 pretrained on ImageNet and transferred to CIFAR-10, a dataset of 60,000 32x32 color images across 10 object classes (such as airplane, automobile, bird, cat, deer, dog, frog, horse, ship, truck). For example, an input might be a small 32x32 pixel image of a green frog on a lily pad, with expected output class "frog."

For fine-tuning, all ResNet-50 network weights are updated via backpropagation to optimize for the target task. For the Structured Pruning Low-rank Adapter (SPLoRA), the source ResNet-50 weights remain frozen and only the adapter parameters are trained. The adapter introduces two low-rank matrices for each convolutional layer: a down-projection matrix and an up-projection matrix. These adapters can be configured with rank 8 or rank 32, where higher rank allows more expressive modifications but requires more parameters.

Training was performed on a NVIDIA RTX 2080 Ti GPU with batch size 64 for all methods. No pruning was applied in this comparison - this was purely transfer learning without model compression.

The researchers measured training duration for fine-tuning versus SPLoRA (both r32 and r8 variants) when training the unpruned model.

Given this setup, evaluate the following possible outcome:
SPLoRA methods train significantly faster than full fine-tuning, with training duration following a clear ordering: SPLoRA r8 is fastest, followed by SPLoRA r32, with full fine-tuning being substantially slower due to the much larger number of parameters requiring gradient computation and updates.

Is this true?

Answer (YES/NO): NO